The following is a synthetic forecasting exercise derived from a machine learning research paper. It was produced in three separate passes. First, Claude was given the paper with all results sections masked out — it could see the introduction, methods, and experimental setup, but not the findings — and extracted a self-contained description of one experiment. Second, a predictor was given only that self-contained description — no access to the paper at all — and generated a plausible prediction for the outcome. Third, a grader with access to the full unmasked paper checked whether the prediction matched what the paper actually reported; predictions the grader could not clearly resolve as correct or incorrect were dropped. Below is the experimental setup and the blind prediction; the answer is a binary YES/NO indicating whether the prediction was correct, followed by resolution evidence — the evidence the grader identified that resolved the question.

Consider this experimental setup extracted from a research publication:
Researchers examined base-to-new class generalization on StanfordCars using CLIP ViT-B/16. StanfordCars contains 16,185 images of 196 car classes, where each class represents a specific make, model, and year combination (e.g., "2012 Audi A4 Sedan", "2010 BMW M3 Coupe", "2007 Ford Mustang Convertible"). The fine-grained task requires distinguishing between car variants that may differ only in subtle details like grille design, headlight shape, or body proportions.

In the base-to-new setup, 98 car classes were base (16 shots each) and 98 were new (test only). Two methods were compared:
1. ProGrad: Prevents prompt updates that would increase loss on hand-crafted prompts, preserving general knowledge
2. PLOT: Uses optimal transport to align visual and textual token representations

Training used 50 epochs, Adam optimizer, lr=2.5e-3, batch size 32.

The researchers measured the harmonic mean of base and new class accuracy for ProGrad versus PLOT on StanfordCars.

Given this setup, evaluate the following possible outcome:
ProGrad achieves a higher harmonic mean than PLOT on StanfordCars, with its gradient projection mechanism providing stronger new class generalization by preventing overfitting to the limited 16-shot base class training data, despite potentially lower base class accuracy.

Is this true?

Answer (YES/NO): NO